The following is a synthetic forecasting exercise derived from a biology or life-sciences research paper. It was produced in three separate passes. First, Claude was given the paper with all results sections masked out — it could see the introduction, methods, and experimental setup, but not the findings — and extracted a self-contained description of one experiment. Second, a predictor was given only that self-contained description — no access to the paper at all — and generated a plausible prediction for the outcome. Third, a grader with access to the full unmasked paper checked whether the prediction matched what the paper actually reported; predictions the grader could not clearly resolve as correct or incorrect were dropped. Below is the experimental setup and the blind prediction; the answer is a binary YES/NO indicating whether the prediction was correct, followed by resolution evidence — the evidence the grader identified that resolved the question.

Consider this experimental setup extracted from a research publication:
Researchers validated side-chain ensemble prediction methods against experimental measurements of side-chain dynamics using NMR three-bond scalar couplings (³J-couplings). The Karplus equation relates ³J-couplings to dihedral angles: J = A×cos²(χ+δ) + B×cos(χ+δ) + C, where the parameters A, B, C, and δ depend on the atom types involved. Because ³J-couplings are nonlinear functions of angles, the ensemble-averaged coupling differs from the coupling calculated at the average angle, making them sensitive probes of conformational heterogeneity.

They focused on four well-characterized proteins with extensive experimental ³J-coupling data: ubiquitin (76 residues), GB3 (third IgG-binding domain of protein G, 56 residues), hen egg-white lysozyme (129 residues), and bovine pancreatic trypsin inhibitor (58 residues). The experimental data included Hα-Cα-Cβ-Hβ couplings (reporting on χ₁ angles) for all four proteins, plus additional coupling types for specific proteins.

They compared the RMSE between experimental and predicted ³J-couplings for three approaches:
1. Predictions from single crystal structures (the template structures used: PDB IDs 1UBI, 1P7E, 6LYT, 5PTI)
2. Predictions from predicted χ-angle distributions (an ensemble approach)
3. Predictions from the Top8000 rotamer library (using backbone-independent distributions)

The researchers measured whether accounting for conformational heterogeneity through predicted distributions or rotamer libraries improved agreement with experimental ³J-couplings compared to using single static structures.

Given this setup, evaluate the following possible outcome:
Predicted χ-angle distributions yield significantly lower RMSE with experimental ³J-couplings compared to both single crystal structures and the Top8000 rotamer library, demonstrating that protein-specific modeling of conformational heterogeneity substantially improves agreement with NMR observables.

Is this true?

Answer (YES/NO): NO